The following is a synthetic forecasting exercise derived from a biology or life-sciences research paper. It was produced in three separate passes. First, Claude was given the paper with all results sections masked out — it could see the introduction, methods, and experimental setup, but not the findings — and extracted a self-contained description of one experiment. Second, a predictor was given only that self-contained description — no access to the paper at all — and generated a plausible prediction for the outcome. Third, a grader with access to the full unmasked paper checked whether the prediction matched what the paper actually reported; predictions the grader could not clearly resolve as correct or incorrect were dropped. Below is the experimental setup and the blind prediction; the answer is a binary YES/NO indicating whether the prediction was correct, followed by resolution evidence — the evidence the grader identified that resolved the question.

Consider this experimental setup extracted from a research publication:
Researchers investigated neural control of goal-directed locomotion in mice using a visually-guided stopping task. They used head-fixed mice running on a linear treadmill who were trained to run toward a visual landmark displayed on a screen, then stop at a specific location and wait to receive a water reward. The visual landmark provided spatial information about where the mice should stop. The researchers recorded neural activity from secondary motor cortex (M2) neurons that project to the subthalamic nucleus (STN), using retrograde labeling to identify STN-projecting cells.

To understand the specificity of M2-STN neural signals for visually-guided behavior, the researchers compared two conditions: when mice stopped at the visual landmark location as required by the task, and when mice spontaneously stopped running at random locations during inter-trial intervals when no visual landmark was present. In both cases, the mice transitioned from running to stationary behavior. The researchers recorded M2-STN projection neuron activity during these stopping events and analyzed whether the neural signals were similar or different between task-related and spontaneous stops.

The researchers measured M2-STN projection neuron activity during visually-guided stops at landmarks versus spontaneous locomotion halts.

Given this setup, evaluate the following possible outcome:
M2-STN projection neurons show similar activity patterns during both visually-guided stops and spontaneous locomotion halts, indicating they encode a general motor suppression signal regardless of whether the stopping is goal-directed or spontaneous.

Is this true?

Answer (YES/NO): NO